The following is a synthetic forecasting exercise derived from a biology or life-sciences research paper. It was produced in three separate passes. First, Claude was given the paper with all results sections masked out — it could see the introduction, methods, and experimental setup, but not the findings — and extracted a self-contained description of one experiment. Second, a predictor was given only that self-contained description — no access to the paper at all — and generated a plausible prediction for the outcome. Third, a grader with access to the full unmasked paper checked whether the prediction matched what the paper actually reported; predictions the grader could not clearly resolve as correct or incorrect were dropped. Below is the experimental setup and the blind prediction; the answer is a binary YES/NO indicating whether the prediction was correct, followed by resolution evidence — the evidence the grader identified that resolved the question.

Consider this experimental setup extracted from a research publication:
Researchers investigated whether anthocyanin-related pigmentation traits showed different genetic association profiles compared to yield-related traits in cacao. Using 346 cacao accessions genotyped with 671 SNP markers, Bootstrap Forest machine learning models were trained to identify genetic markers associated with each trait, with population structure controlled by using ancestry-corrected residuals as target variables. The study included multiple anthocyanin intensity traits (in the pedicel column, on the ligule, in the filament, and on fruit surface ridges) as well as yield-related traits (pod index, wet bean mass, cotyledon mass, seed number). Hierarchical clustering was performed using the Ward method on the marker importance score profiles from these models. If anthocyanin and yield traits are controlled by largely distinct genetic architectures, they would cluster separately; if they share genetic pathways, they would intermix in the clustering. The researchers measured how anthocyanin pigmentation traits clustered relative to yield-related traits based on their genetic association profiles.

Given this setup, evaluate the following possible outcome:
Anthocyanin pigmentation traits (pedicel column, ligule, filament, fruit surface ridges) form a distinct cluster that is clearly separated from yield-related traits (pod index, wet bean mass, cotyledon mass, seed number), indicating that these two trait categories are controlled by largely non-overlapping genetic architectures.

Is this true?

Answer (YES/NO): NO